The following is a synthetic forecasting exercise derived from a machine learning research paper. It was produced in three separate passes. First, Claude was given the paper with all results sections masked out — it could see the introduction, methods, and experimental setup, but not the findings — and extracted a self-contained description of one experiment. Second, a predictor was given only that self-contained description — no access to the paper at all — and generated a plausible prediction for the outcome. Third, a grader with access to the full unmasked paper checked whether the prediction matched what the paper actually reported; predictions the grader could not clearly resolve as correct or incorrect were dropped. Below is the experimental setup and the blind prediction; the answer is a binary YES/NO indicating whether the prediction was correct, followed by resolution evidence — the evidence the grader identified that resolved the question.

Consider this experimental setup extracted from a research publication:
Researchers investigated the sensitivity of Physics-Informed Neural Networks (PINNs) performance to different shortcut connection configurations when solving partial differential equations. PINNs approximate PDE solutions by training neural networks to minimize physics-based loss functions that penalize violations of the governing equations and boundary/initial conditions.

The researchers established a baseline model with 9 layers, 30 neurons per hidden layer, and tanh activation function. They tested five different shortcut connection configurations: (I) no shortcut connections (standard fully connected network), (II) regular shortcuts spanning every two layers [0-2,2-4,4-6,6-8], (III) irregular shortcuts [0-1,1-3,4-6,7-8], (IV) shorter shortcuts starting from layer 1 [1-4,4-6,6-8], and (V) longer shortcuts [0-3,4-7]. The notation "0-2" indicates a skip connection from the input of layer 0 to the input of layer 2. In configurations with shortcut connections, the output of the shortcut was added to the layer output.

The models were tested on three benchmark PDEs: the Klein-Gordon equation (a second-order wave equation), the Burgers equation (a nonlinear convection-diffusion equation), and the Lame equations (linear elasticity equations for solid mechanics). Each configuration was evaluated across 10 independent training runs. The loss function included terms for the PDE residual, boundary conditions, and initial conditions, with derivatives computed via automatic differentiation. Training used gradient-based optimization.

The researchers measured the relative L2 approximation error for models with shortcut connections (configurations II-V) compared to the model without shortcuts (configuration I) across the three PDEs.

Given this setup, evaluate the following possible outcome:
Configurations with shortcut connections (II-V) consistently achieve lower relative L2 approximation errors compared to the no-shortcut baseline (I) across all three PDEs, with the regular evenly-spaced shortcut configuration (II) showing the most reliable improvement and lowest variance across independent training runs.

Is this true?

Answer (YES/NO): NO